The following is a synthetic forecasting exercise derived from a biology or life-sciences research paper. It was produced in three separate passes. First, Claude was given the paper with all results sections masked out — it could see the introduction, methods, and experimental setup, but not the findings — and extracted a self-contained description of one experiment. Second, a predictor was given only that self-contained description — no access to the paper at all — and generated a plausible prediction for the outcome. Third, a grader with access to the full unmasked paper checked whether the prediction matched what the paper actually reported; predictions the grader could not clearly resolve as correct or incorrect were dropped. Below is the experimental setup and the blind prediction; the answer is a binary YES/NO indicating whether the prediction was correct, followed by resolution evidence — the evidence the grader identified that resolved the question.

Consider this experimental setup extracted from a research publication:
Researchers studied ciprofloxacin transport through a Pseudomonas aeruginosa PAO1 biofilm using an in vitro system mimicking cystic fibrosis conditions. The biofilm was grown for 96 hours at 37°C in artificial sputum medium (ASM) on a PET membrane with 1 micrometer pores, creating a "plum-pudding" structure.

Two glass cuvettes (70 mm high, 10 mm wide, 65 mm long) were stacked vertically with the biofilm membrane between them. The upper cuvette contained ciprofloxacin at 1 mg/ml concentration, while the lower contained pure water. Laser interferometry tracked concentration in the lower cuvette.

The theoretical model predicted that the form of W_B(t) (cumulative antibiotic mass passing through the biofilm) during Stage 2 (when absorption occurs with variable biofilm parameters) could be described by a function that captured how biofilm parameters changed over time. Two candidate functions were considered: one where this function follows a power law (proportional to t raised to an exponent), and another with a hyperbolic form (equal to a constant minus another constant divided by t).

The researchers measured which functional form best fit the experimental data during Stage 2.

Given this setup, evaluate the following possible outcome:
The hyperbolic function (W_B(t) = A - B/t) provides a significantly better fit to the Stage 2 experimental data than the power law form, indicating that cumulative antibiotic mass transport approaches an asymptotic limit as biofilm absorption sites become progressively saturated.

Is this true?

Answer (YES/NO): NO